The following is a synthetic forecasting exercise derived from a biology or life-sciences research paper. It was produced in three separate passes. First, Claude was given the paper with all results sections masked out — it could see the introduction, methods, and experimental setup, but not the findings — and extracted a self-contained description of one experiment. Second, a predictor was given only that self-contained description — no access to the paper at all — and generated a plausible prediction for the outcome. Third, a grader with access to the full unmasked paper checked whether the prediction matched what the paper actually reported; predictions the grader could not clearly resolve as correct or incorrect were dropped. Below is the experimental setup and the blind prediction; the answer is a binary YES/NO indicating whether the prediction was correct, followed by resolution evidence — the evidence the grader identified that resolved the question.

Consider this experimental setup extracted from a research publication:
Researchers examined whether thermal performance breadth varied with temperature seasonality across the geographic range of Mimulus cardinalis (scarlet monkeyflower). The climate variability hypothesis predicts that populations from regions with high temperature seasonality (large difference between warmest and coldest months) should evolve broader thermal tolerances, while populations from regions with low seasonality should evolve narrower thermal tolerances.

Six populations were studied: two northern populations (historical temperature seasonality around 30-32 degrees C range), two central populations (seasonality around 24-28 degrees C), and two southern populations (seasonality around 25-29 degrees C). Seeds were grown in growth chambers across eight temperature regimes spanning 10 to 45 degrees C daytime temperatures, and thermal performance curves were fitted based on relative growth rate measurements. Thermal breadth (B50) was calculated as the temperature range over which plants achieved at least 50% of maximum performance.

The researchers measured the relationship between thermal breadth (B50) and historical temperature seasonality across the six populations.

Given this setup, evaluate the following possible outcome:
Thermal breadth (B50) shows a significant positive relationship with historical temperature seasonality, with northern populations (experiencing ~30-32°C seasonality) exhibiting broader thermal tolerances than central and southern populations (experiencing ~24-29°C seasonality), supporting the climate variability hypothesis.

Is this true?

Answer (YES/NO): NO